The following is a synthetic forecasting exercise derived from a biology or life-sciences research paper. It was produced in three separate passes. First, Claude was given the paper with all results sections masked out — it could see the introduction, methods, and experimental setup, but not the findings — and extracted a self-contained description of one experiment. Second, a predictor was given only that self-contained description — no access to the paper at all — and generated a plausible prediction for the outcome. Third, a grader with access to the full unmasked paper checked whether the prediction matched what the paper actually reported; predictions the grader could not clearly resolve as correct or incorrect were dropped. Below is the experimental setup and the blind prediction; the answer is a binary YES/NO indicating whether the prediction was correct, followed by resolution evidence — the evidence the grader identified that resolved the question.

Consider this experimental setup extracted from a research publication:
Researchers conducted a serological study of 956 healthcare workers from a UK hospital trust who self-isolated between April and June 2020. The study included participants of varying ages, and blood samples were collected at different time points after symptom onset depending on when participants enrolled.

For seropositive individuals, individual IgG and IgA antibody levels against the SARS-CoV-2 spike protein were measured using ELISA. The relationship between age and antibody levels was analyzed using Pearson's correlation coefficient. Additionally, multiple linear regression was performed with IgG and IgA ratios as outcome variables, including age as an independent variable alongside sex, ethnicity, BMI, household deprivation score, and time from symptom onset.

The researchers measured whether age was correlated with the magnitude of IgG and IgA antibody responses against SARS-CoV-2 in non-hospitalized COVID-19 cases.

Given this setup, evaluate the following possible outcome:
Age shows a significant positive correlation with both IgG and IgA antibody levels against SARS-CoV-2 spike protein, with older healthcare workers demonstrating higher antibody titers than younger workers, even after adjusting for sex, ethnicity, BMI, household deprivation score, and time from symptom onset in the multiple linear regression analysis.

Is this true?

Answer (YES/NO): NO